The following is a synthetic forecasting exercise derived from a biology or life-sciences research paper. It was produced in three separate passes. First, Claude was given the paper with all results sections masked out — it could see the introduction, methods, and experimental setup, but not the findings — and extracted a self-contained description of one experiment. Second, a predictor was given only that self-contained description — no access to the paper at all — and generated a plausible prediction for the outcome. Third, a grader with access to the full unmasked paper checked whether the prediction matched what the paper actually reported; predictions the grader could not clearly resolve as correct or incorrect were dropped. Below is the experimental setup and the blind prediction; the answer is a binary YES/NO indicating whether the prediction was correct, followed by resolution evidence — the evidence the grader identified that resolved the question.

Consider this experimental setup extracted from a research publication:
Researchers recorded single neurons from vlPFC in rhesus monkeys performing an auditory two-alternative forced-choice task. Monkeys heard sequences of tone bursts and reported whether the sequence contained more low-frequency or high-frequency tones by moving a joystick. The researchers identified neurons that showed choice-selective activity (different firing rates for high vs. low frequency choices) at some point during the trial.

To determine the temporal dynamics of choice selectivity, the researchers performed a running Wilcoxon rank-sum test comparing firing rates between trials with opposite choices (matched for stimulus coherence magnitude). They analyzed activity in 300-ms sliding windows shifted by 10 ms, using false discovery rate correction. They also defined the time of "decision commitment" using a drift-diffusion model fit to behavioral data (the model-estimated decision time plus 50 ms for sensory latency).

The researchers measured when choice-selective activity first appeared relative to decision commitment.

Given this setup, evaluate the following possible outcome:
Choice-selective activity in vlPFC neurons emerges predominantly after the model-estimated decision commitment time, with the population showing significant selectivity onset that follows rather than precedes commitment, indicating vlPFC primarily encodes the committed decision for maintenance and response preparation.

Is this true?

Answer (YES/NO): YES